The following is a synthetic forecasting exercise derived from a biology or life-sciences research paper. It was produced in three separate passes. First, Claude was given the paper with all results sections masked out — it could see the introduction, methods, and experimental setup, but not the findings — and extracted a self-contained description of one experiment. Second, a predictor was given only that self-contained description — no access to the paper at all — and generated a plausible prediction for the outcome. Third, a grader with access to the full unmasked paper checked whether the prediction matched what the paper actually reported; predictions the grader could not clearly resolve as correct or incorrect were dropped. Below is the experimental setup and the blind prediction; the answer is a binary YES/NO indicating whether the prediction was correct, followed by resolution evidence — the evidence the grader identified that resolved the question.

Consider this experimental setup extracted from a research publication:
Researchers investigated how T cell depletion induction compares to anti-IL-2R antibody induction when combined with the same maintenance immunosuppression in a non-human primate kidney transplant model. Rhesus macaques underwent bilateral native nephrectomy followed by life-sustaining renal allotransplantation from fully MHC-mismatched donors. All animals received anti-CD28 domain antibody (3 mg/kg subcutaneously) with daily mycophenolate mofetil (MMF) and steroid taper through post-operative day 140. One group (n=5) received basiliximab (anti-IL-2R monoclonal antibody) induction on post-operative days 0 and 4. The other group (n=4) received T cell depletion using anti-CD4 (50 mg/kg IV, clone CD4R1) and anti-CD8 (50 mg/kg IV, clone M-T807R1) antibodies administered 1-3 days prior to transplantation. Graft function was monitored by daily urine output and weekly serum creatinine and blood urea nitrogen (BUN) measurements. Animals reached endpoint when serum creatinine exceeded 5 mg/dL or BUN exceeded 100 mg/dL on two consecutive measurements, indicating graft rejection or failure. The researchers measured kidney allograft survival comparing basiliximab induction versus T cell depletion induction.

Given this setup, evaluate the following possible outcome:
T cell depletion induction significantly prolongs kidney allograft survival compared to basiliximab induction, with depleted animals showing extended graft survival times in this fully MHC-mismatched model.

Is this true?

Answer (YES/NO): NO